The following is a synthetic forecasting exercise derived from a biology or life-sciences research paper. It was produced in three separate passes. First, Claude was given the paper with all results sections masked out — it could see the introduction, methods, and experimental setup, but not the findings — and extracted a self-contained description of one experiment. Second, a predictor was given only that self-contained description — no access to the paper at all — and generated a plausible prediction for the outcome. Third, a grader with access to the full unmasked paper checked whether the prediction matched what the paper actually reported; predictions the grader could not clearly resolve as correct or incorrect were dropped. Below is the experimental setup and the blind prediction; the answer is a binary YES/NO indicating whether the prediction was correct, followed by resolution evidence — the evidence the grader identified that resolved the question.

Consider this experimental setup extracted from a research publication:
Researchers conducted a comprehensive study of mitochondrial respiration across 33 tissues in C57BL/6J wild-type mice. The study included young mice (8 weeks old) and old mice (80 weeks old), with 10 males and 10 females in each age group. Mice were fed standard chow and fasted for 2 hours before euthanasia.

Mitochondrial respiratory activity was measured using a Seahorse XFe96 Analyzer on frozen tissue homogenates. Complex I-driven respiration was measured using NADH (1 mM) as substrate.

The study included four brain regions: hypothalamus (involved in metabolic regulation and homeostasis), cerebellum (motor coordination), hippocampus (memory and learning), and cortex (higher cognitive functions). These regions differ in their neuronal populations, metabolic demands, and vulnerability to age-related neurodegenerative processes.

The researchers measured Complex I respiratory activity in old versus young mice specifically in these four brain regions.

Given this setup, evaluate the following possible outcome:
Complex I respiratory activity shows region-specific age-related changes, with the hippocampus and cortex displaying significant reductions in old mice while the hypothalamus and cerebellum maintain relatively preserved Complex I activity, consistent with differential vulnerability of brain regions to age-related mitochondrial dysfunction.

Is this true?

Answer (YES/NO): NO